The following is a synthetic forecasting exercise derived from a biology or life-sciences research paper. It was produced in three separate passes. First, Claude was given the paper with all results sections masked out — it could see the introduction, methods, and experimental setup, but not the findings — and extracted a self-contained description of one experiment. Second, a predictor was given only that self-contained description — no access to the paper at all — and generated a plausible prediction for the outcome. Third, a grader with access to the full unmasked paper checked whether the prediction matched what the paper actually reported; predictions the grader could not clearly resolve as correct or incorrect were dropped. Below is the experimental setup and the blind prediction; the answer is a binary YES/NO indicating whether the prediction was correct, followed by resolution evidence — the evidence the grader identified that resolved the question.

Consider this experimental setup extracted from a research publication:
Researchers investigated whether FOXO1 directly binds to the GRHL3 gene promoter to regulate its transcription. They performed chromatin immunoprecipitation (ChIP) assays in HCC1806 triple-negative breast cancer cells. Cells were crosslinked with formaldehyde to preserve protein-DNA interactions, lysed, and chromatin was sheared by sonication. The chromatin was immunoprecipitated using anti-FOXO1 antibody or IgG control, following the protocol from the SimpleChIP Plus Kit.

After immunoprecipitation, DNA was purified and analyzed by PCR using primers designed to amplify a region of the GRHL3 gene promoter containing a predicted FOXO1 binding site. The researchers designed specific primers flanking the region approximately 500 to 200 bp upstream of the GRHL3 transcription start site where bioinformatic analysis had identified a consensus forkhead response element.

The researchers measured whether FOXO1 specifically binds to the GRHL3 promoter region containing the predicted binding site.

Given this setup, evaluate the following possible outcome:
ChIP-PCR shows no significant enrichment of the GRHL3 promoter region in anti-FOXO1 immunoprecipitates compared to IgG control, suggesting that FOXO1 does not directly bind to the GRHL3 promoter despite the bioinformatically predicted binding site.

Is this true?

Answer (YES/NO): NO